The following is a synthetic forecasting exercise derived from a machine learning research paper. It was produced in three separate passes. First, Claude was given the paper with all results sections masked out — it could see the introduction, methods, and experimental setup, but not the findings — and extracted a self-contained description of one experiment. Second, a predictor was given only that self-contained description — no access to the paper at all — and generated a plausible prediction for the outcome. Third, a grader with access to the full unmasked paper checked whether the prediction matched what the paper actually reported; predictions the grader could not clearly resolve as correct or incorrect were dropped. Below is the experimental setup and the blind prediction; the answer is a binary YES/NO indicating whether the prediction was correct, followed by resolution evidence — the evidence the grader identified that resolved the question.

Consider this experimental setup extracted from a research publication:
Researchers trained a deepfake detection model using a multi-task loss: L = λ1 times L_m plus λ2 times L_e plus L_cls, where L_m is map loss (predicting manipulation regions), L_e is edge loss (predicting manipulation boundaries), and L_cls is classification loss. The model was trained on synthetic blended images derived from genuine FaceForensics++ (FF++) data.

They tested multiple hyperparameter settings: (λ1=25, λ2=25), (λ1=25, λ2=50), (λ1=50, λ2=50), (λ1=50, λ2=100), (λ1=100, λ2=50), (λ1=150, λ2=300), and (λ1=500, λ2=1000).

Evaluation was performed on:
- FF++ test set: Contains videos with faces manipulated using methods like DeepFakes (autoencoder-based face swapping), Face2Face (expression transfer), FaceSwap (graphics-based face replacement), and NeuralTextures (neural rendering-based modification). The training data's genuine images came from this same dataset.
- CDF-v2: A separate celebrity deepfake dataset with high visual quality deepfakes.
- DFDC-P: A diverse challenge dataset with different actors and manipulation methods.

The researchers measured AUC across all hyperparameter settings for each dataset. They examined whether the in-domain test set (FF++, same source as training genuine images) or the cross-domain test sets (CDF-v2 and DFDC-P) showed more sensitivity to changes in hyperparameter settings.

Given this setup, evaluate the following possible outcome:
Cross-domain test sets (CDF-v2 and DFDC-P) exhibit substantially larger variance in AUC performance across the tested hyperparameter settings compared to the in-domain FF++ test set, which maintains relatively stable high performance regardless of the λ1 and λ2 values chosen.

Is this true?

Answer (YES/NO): YES